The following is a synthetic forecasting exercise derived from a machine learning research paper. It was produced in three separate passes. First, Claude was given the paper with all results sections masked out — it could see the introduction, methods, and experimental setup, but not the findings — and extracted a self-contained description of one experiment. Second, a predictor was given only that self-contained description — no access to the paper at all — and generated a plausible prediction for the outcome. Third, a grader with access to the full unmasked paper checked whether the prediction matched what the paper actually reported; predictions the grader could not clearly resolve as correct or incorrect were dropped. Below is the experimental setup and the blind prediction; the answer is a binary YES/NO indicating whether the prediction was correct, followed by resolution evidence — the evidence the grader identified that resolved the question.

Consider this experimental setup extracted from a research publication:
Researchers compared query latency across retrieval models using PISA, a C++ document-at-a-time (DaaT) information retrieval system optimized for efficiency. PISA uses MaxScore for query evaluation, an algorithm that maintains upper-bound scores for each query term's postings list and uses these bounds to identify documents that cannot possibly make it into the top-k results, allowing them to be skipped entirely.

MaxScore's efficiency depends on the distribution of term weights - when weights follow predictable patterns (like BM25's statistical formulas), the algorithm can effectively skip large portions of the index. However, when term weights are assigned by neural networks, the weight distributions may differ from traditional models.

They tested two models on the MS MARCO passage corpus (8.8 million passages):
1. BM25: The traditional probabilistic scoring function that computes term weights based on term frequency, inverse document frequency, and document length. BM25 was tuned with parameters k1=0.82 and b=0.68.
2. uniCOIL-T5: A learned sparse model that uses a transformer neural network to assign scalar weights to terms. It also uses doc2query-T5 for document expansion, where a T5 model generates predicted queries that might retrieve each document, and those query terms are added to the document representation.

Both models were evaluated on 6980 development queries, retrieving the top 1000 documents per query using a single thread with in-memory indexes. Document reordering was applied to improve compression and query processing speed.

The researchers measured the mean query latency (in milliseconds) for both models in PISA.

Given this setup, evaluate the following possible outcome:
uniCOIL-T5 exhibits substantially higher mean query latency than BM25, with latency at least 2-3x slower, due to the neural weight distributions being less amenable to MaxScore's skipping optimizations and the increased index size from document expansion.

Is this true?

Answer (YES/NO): YES